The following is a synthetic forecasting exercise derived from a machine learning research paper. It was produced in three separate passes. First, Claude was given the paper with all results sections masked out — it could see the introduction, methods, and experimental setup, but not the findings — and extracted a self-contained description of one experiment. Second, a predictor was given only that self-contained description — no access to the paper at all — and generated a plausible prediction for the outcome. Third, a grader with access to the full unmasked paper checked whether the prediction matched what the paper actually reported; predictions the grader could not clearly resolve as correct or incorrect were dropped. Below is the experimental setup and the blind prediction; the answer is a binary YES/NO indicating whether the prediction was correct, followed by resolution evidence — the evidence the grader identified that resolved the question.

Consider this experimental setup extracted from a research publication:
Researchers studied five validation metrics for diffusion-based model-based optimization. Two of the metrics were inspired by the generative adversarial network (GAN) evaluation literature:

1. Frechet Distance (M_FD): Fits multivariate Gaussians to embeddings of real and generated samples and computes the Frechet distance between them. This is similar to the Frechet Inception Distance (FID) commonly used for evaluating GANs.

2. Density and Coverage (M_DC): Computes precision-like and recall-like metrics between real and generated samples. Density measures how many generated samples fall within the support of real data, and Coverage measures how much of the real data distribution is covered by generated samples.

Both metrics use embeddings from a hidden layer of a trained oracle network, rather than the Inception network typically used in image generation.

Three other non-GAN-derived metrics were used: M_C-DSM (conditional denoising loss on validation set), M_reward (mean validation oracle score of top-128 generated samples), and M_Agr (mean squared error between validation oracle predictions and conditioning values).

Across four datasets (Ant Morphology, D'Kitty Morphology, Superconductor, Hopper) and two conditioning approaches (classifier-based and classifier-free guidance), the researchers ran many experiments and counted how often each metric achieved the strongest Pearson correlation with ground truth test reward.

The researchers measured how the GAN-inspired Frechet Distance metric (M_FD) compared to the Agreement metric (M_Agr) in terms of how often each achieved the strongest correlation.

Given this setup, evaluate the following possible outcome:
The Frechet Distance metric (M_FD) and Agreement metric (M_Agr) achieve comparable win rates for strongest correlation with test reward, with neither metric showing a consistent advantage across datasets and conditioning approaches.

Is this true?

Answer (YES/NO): NO